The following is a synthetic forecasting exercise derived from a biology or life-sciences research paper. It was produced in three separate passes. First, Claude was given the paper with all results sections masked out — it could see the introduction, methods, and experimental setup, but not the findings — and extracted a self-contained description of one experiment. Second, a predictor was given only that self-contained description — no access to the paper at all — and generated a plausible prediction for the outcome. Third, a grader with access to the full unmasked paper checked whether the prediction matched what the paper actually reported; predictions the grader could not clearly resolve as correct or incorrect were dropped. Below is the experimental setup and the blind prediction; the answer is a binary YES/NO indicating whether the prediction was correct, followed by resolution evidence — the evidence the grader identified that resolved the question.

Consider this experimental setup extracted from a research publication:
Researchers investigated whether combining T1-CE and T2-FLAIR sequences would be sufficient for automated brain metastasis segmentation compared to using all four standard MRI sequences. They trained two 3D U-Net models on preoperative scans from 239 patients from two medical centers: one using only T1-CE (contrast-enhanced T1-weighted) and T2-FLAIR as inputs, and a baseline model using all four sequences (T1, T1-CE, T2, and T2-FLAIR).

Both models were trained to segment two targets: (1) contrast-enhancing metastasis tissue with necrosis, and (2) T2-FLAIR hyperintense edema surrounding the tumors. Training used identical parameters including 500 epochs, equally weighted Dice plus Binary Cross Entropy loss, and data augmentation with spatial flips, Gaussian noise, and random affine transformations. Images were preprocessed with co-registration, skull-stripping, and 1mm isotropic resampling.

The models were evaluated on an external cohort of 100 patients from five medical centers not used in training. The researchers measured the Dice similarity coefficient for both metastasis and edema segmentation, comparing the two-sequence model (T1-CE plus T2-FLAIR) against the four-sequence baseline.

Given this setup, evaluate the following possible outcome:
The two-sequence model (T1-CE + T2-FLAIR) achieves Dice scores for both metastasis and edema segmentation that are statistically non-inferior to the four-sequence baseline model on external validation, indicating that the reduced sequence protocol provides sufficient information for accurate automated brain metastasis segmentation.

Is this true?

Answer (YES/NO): YES